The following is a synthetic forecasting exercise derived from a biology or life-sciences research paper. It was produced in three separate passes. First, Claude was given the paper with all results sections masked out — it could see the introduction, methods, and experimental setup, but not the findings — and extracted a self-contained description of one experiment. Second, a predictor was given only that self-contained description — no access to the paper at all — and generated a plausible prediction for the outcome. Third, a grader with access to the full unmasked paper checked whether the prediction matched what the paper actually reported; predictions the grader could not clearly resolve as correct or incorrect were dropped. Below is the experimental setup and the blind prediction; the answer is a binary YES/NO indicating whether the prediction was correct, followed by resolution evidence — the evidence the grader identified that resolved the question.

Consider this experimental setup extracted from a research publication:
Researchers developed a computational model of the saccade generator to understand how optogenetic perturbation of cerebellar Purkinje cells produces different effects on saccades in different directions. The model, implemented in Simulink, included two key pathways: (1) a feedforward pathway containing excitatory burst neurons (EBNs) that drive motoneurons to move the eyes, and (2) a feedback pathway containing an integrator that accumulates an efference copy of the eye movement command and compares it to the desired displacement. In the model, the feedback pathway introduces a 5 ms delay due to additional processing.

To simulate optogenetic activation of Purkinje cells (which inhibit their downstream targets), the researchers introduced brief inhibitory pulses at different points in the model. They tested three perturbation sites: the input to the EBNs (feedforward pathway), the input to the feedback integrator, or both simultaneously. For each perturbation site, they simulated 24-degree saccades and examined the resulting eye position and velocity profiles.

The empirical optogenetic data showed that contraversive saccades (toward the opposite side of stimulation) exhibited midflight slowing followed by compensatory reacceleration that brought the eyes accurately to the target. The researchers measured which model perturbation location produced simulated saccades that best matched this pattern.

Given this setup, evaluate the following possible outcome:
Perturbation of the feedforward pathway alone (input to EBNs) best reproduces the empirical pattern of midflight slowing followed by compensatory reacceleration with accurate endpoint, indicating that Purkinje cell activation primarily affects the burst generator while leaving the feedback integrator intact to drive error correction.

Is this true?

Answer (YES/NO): YES